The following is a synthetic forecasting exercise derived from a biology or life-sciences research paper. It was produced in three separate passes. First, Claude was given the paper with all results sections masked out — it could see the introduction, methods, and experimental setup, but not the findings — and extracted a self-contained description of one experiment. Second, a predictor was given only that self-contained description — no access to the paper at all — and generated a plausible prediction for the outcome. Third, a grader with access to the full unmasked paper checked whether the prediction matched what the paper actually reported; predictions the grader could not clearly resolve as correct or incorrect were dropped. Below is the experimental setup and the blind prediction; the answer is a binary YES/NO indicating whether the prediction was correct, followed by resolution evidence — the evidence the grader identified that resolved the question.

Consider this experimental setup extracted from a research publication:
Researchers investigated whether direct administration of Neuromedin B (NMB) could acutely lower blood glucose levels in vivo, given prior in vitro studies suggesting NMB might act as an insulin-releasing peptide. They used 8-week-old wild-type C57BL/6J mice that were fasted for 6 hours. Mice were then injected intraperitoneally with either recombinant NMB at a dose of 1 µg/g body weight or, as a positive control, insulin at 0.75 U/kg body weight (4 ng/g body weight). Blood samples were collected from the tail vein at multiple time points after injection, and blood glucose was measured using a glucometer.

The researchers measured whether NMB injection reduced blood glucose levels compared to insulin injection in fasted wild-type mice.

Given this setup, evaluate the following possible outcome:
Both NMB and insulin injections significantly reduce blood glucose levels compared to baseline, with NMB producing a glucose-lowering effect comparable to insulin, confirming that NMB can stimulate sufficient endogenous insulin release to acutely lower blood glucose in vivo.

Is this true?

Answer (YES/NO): NO